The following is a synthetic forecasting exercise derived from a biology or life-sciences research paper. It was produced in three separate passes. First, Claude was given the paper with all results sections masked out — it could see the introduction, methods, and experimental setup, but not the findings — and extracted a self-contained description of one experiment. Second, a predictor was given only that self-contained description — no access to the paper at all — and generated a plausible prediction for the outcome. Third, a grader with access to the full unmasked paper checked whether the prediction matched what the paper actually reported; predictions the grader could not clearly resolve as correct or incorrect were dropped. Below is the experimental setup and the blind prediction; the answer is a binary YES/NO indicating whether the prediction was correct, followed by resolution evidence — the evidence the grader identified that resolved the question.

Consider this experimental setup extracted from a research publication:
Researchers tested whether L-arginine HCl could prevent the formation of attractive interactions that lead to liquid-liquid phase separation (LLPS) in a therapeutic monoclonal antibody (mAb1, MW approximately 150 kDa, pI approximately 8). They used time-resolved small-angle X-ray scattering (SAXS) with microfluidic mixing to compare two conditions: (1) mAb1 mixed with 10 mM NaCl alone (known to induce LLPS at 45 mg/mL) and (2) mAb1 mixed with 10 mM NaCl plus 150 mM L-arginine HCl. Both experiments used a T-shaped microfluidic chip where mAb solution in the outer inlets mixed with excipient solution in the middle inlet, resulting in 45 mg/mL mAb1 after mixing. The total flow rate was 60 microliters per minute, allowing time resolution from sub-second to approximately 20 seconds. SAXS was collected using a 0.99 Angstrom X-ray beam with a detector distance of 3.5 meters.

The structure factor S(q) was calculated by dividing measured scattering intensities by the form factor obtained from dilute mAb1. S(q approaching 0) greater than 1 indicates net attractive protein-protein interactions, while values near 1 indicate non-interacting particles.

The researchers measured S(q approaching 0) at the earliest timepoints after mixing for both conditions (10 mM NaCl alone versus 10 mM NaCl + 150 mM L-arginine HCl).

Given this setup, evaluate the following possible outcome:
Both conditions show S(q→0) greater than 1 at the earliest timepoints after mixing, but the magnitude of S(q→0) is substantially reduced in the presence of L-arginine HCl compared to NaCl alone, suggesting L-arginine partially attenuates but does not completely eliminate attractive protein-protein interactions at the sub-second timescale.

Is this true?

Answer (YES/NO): YES